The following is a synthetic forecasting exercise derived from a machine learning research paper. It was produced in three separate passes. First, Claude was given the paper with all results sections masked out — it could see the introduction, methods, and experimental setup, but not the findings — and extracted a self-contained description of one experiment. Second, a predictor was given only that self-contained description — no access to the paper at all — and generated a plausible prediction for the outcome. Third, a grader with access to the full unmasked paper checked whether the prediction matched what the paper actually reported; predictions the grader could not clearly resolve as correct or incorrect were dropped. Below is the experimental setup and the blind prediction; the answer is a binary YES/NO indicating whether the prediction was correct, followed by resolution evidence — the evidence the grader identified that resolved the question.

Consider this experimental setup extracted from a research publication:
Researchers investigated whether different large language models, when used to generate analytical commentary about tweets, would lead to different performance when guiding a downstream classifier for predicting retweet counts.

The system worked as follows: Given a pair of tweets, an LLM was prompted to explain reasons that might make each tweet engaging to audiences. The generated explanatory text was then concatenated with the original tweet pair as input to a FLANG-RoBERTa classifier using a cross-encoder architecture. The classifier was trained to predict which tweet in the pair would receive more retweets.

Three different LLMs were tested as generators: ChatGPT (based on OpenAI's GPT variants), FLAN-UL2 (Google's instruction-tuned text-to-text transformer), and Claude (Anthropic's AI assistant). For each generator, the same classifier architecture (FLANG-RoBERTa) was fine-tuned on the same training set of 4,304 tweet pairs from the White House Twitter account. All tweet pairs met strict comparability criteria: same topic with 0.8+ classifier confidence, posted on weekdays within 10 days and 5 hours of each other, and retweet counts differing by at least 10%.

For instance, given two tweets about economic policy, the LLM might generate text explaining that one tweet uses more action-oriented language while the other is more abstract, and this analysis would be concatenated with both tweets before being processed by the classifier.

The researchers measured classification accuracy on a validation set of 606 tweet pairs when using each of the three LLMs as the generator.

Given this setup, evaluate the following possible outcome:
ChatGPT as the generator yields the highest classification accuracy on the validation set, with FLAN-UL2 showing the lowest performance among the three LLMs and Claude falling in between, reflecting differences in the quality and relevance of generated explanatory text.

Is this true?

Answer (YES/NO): NO